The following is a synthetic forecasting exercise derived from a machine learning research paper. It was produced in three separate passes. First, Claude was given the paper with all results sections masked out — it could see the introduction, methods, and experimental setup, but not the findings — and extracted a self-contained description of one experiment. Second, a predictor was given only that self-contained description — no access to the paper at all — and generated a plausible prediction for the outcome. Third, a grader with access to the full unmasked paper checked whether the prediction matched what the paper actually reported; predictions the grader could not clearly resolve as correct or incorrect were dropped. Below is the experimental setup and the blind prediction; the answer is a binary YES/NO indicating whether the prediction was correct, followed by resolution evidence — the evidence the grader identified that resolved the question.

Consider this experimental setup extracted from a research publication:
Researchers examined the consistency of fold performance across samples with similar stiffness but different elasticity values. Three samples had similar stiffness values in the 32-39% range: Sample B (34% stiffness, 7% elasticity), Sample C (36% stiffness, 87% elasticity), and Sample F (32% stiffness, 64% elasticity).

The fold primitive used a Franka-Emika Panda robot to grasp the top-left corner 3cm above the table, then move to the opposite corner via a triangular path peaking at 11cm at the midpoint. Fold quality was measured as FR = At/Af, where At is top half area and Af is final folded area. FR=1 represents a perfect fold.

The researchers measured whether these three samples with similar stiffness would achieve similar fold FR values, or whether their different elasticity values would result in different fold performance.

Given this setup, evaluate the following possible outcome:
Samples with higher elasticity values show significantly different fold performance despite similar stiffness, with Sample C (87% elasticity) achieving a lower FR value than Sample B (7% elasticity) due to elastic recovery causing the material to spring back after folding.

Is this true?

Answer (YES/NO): NO